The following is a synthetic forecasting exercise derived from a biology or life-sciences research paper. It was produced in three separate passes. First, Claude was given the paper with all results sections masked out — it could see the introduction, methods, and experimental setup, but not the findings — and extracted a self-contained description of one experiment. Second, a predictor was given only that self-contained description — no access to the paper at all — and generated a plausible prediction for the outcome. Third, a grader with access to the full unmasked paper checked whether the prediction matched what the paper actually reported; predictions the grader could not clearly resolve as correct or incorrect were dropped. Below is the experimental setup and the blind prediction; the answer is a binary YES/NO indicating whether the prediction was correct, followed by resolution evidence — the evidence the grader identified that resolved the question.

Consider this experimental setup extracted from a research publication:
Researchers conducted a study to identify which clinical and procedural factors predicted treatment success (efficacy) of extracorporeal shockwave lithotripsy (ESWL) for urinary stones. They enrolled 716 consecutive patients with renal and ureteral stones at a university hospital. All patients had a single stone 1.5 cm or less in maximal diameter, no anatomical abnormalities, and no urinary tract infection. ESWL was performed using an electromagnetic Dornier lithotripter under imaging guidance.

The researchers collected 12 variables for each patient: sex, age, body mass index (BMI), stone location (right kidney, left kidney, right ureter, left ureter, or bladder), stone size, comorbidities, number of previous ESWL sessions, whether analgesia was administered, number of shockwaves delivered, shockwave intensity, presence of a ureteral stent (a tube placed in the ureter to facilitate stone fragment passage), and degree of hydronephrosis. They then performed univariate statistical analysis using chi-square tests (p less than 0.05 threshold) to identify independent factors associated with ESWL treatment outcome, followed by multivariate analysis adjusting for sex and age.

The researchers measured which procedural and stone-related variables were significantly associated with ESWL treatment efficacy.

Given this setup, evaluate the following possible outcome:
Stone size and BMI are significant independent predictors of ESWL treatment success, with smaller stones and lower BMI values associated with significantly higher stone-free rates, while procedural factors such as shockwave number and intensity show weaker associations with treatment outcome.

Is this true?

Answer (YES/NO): NO